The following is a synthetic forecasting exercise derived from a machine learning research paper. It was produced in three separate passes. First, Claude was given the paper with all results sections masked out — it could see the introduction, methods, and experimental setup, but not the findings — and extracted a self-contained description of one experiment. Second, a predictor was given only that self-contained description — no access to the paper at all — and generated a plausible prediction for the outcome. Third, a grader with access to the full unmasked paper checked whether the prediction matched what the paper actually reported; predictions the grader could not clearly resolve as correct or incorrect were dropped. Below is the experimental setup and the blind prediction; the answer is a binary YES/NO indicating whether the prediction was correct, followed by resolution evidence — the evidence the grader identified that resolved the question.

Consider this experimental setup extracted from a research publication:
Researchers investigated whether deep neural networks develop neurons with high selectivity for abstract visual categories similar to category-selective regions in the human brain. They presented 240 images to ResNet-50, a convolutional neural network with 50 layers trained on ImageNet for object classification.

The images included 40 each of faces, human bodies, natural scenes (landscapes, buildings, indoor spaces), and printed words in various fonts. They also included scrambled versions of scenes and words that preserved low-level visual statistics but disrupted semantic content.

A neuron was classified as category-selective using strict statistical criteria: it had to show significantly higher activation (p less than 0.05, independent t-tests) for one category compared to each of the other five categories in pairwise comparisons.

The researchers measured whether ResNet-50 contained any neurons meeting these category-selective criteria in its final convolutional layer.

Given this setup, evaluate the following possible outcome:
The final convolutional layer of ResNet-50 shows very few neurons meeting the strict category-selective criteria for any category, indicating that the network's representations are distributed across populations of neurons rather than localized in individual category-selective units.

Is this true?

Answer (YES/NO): NO